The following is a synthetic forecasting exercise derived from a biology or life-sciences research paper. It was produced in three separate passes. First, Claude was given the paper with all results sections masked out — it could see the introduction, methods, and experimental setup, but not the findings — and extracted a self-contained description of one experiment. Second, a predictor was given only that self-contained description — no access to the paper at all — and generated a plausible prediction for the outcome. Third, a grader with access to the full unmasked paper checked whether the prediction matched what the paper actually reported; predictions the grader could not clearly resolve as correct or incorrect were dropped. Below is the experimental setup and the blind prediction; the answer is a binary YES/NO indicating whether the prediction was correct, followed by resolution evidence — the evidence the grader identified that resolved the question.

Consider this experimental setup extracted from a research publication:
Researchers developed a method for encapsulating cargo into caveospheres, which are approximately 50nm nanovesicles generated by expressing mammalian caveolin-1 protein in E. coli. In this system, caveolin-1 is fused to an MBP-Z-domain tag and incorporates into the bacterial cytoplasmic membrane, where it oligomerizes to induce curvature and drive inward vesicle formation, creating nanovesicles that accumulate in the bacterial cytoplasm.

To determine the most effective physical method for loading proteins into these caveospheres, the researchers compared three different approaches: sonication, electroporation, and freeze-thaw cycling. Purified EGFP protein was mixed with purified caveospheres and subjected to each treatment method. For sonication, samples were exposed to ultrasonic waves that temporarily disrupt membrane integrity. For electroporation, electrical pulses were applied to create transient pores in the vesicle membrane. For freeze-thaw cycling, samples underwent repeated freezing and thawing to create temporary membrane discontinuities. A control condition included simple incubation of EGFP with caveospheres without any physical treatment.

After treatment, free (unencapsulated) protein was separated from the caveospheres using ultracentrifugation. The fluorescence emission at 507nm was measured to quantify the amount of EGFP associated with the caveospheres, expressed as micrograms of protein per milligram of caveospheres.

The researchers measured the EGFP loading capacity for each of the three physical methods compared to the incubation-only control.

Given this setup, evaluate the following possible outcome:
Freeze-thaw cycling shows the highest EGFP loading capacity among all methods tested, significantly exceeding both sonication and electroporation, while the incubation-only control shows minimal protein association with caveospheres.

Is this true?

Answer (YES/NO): NO